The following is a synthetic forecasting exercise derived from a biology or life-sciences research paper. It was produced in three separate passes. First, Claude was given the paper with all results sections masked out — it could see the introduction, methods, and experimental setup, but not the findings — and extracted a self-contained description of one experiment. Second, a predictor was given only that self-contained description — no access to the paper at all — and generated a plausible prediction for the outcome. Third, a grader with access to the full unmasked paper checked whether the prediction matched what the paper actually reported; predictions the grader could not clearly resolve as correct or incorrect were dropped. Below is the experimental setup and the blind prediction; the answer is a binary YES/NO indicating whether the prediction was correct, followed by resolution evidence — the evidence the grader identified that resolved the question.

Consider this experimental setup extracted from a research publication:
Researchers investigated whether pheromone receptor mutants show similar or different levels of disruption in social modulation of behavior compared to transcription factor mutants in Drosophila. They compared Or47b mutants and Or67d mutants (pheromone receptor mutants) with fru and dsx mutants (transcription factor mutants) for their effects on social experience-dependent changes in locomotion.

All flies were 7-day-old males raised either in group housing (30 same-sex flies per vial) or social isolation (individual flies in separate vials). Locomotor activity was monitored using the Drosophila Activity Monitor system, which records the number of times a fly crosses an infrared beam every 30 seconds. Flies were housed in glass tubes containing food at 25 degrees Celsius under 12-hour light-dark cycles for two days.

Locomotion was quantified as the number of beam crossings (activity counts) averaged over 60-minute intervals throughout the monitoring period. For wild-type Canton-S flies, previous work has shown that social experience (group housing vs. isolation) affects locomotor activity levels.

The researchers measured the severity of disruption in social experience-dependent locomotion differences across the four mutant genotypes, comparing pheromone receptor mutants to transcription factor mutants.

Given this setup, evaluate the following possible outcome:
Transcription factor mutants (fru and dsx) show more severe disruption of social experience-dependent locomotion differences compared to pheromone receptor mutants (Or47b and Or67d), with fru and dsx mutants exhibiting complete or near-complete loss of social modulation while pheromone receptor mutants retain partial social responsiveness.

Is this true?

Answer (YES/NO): YES